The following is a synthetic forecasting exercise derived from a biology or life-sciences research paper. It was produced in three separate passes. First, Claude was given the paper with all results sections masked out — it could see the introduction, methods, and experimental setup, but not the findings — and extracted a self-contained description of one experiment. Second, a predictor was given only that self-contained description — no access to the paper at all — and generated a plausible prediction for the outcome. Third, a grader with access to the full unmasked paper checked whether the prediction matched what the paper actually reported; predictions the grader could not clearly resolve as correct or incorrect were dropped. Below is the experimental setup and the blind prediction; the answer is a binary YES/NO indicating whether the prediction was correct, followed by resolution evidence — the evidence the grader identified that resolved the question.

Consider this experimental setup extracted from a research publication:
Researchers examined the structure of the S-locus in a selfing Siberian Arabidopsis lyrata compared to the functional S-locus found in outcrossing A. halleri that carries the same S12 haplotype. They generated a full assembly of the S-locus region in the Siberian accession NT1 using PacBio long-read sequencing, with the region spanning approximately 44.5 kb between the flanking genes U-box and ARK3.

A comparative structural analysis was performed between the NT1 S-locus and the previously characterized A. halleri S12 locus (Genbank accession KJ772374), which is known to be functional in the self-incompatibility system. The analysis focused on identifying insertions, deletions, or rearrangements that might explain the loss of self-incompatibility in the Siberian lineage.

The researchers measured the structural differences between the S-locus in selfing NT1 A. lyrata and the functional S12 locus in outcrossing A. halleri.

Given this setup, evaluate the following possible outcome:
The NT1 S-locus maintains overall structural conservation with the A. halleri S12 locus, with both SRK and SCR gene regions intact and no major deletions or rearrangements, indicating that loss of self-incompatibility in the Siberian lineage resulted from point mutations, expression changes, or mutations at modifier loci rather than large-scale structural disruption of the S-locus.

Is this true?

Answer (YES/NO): NO